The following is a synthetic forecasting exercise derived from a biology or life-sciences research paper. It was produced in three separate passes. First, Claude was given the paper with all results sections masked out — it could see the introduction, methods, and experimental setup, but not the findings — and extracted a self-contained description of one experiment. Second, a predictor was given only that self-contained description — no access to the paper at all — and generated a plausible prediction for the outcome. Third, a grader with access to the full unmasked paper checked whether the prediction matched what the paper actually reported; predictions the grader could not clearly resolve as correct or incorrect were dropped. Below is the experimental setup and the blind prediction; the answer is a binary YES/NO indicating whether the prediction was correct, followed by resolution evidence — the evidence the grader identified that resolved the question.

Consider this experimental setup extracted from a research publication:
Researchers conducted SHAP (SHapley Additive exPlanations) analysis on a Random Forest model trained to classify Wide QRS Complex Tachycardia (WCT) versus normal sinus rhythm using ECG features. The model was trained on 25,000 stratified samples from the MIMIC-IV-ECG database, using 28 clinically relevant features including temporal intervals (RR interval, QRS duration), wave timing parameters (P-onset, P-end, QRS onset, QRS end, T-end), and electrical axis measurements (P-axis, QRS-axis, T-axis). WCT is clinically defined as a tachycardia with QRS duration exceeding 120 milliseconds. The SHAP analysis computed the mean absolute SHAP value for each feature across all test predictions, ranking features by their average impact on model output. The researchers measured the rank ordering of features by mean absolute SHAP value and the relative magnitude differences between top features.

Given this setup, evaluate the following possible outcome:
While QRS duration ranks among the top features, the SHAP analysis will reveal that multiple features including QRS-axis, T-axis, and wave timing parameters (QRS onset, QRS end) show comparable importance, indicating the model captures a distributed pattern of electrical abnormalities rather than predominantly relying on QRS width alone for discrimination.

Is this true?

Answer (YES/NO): NO